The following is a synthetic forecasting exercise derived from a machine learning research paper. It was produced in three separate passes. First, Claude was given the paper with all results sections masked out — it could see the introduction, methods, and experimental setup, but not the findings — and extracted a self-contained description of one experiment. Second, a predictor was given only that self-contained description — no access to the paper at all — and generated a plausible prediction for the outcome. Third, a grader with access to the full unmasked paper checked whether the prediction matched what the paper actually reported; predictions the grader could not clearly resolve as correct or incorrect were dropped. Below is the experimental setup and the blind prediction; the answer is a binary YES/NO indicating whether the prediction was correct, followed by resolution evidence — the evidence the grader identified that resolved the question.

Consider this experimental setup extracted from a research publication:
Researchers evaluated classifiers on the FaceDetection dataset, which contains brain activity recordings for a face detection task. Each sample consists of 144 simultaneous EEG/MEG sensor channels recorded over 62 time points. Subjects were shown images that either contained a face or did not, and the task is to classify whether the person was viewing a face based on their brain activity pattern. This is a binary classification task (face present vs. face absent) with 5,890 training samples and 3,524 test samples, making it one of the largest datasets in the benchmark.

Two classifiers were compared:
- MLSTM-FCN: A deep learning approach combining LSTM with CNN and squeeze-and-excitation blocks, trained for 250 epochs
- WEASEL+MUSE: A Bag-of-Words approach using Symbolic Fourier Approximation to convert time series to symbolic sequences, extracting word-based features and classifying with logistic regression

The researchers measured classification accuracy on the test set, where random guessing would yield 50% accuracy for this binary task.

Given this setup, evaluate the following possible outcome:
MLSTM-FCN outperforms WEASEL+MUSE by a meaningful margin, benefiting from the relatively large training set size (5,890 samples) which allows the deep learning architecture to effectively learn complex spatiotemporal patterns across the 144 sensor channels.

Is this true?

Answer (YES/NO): NO